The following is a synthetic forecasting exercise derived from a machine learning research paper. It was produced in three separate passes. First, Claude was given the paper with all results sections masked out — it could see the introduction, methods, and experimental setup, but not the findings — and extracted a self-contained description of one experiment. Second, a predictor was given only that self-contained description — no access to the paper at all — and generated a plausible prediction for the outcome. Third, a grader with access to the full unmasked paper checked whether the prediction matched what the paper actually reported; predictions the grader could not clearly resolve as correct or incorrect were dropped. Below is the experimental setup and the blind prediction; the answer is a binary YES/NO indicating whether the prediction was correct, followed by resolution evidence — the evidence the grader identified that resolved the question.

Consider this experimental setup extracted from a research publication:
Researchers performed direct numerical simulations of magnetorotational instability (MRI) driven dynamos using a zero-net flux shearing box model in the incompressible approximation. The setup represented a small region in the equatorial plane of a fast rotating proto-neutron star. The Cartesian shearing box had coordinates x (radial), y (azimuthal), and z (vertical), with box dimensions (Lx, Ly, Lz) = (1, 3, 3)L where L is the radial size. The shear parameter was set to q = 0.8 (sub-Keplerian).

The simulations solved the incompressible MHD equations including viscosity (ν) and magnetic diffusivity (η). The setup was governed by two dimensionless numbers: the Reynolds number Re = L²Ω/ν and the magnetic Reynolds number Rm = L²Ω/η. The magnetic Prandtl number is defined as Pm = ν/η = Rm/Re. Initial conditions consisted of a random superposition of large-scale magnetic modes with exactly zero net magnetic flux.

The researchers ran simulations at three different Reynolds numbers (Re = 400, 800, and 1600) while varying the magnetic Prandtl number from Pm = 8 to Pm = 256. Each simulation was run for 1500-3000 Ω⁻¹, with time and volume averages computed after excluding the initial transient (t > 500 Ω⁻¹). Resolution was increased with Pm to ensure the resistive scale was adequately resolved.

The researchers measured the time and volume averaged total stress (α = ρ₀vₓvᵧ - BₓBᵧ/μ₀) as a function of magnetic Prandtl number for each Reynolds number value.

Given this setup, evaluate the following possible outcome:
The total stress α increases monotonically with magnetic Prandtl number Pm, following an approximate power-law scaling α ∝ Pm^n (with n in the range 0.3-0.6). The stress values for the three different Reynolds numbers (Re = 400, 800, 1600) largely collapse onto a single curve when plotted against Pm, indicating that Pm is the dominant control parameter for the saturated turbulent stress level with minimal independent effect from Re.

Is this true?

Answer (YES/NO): NO